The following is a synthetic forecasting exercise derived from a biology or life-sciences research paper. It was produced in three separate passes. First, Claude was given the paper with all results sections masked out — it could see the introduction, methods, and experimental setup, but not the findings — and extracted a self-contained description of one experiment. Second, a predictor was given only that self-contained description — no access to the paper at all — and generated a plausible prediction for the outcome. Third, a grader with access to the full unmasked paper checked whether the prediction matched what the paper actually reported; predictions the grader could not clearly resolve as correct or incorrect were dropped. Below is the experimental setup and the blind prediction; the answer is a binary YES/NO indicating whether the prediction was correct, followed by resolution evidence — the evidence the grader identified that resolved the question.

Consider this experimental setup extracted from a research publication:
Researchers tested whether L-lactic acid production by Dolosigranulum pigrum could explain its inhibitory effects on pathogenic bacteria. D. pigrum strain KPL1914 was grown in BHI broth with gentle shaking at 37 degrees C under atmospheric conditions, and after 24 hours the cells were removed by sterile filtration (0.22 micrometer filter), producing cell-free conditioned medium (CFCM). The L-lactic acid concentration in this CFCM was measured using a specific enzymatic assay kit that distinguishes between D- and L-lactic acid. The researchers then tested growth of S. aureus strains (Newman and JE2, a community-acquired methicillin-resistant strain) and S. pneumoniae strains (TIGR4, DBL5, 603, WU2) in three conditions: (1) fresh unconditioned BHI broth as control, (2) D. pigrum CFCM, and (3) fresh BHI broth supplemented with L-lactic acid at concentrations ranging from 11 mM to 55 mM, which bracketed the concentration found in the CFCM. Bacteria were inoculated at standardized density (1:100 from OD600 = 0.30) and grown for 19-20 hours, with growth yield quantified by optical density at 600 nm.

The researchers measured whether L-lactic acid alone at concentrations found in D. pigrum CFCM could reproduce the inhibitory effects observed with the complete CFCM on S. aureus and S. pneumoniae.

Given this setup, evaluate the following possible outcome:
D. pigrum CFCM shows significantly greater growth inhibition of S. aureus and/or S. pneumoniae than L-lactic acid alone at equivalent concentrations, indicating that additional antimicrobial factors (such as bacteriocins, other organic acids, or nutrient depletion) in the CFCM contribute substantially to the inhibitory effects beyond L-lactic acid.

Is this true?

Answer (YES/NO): YES